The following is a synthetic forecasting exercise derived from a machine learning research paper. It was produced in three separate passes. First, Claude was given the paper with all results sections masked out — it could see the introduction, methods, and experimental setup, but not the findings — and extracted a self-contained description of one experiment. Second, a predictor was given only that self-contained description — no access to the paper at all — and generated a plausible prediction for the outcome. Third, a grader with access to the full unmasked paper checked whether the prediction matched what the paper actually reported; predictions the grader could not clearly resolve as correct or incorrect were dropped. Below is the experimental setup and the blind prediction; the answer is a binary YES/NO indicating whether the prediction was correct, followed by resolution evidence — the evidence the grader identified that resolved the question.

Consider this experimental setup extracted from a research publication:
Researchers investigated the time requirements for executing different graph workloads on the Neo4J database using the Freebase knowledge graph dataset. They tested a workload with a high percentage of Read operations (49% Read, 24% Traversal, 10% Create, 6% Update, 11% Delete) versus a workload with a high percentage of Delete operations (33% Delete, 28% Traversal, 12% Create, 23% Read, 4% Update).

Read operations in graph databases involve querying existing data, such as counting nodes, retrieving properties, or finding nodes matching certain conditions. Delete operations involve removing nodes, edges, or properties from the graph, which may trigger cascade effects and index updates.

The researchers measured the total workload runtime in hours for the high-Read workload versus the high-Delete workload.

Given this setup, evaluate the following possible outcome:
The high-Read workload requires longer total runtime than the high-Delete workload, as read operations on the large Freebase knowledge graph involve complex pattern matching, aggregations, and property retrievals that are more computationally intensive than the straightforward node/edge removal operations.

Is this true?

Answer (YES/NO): NO